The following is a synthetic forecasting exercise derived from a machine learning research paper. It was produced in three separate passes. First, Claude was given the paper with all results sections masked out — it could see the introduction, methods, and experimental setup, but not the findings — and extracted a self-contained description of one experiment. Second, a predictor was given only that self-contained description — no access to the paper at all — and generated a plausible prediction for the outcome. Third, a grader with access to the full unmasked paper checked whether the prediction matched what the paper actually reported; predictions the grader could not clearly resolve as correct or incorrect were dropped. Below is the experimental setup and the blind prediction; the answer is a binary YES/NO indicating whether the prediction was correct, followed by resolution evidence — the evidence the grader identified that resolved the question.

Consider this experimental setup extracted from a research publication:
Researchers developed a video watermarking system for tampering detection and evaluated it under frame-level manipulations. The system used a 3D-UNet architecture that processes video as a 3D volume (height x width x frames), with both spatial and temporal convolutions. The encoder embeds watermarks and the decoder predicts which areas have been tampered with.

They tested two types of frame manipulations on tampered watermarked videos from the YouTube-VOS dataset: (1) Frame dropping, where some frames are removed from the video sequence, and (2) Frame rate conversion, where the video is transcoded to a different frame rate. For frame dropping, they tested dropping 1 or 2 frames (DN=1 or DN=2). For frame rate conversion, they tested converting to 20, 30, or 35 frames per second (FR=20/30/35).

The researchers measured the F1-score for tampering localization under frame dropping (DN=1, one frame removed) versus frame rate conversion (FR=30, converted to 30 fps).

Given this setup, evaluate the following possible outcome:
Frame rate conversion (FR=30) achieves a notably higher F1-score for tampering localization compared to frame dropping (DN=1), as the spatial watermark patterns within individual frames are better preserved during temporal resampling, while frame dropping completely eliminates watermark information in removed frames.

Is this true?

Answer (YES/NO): NO